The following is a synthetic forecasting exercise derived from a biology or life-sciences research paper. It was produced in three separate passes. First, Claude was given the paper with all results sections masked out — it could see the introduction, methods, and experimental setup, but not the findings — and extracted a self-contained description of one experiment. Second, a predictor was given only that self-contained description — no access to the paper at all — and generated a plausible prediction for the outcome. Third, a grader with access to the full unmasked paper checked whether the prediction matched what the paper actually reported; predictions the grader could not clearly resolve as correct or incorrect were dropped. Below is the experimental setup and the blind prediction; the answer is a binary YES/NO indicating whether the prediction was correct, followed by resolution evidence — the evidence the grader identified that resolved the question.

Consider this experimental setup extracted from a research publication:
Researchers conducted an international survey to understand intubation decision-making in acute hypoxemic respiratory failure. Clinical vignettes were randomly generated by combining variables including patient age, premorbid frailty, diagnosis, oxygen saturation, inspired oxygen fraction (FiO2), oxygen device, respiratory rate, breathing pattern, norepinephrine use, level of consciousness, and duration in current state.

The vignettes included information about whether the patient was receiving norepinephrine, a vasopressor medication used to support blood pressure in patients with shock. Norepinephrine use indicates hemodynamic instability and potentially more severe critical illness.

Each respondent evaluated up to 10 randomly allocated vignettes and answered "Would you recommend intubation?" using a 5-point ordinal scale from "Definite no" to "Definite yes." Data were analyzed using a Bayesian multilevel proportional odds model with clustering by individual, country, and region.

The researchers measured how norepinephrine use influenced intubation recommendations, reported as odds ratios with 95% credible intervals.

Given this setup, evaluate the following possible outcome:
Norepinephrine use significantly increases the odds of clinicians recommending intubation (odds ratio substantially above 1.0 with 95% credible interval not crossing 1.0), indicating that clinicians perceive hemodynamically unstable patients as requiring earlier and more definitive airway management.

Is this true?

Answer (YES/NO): NO